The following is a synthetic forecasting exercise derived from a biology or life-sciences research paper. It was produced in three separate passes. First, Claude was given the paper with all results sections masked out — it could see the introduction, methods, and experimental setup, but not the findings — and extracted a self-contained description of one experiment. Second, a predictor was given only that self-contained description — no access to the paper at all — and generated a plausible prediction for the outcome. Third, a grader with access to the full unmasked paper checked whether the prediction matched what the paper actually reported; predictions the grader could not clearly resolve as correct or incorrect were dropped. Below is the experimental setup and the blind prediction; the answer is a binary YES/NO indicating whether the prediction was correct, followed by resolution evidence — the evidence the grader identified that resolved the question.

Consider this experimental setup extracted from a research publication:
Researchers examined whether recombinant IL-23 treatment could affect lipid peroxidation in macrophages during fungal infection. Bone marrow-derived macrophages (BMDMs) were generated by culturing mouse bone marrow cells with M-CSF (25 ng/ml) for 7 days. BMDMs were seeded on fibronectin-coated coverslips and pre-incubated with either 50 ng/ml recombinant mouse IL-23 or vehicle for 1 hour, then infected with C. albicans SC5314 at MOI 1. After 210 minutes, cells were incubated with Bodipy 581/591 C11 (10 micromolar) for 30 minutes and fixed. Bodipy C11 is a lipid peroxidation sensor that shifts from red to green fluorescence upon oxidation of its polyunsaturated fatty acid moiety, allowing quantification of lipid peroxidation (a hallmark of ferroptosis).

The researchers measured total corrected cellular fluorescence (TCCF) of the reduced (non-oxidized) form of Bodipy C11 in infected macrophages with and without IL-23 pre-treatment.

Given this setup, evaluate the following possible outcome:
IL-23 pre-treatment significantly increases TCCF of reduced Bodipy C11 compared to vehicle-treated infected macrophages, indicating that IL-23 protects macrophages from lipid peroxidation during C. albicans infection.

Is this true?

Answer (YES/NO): YES